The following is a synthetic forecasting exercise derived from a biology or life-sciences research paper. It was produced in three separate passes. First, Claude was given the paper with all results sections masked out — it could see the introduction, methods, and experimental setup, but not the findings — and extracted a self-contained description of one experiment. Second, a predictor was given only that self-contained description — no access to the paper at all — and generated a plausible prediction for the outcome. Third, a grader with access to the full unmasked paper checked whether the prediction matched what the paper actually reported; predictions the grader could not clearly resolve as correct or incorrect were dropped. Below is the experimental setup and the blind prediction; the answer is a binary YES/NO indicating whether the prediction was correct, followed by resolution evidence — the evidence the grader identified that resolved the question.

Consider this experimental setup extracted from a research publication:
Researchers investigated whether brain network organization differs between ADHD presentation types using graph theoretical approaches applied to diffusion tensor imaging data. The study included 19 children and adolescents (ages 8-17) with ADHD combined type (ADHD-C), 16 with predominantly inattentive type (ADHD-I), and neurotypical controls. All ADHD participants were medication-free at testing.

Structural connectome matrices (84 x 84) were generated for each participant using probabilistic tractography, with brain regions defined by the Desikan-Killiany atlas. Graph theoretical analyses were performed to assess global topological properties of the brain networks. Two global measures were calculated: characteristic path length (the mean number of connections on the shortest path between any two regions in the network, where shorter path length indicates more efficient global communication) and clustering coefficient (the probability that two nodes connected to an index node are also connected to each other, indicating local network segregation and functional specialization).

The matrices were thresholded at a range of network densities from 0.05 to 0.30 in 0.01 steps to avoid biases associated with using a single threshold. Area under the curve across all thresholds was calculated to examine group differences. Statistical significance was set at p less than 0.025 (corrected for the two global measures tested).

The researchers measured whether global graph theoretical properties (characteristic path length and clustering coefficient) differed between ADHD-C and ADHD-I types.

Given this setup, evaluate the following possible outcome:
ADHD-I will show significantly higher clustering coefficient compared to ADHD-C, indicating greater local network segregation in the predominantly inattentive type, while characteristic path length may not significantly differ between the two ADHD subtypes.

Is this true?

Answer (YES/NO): NO